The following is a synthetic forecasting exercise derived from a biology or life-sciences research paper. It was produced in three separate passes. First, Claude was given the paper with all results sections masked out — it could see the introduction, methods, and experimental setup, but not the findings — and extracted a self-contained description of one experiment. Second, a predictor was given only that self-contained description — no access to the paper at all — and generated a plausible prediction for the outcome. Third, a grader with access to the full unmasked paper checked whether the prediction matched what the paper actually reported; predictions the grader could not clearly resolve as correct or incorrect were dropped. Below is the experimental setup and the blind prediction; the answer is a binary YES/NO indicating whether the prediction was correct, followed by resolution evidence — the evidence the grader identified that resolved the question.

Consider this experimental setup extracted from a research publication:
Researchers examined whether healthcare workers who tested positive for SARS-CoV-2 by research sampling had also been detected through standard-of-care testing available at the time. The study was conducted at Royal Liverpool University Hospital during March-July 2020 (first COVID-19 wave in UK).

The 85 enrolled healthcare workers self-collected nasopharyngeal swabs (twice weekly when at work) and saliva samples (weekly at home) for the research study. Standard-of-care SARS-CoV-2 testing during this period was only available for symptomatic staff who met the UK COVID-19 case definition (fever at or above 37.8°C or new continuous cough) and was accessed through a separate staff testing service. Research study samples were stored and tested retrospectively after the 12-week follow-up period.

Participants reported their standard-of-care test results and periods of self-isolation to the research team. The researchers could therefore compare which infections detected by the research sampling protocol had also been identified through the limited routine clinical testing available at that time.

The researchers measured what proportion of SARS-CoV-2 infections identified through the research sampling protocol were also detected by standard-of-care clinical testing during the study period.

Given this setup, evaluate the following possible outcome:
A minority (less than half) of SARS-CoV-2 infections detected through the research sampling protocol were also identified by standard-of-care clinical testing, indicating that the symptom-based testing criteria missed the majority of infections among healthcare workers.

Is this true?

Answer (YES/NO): YES